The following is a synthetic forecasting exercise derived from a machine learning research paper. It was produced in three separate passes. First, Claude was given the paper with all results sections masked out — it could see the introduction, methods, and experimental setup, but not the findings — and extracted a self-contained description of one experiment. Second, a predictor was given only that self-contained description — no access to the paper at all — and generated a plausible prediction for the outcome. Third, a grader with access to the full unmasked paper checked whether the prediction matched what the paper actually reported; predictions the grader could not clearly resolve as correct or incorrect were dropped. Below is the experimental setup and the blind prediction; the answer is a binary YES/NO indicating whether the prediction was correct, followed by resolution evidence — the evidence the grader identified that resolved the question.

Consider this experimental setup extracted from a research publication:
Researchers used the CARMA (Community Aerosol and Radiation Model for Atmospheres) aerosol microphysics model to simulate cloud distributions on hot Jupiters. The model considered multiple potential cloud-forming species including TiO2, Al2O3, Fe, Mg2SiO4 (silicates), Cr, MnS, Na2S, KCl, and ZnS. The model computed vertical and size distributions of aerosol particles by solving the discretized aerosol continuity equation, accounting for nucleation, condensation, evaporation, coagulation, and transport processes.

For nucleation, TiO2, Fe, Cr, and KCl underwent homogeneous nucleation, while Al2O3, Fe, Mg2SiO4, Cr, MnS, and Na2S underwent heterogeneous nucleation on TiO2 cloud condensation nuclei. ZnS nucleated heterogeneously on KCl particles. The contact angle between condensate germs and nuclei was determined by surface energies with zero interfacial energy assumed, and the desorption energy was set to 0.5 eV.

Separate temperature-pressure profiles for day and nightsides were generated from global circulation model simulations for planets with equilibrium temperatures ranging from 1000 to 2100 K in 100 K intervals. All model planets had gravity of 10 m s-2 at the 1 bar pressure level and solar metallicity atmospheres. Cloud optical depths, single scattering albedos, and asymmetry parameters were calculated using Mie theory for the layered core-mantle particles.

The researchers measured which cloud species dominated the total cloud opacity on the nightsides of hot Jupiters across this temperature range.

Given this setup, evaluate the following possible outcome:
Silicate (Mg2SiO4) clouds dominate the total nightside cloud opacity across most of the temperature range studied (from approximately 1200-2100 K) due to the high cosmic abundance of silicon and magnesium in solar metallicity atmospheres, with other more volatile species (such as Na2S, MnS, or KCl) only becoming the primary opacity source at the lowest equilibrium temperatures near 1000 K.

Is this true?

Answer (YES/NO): NO